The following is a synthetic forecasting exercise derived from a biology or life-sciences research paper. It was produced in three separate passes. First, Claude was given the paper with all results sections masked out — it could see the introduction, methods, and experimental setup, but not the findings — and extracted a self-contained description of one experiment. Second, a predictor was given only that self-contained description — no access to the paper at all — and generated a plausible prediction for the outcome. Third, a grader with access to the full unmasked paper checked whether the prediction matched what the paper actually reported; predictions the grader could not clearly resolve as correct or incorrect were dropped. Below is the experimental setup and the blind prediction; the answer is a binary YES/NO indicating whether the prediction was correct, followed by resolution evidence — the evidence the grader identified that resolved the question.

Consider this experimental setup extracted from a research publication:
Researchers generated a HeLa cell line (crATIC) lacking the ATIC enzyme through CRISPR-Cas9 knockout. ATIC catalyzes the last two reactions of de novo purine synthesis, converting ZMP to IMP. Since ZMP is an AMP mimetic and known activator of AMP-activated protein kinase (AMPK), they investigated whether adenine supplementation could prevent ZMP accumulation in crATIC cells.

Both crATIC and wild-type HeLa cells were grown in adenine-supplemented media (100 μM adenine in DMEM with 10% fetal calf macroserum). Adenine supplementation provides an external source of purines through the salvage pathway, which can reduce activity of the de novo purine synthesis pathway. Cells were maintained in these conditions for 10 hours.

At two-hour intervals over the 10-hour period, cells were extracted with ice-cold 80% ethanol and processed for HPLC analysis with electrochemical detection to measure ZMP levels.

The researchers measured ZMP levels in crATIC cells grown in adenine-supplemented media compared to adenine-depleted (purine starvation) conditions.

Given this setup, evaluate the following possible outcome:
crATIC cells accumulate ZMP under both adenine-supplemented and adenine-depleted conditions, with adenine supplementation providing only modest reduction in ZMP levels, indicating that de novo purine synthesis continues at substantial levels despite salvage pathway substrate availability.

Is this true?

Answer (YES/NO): NO